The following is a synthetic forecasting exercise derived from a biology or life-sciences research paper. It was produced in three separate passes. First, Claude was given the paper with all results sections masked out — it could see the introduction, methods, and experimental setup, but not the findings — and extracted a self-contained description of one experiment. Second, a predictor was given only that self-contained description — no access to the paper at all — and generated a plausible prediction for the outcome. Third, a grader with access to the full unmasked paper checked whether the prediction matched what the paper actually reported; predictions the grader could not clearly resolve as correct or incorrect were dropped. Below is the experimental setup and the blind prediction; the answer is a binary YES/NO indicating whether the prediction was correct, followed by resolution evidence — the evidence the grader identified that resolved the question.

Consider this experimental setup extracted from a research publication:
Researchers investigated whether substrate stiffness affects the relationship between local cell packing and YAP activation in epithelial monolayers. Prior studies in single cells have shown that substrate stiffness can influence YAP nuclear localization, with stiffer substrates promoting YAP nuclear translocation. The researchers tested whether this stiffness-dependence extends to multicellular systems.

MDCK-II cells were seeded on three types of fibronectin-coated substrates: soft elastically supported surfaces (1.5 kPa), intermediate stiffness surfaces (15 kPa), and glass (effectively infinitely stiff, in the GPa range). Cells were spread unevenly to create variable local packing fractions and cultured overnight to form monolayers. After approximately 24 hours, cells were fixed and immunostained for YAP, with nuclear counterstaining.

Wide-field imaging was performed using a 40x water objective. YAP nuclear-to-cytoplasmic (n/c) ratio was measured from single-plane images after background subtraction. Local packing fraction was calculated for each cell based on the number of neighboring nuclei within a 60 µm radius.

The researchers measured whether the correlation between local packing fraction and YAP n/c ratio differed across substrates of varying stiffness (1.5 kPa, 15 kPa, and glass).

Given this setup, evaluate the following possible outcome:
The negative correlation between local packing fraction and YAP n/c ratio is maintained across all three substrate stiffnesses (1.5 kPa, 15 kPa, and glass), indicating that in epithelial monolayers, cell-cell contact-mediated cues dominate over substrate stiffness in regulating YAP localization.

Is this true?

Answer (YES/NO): YES